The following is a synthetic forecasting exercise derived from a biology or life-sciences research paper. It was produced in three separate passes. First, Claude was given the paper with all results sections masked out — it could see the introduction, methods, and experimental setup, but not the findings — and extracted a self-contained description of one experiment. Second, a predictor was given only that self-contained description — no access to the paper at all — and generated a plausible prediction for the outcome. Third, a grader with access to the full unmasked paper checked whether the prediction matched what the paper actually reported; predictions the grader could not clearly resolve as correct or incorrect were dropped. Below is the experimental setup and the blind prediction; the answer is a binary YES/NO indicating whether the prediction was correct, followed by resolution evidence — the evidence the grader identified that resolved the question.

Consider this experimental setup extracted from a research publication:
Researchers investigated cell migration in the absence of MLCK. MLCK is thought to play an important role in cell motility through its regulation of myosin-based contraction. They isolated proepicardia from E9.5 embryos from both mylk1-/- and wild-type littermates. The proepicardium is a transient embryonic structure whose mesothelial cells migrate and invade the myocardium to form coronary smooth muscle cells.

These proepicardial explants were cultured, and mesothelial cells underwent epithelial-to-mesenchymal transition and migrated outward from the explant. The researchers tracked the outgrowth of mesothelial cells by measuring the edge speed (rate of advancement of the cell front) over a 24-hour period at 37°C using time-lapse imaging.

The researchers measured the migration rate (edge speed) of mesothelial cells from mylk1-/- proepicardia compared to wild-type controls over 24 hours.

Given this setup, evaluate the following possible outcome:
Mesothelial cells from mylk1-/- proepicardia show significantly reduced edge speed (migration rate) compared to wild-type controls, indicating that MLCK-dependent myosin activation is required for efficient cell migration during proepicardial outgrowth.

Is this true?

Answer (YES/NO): YES